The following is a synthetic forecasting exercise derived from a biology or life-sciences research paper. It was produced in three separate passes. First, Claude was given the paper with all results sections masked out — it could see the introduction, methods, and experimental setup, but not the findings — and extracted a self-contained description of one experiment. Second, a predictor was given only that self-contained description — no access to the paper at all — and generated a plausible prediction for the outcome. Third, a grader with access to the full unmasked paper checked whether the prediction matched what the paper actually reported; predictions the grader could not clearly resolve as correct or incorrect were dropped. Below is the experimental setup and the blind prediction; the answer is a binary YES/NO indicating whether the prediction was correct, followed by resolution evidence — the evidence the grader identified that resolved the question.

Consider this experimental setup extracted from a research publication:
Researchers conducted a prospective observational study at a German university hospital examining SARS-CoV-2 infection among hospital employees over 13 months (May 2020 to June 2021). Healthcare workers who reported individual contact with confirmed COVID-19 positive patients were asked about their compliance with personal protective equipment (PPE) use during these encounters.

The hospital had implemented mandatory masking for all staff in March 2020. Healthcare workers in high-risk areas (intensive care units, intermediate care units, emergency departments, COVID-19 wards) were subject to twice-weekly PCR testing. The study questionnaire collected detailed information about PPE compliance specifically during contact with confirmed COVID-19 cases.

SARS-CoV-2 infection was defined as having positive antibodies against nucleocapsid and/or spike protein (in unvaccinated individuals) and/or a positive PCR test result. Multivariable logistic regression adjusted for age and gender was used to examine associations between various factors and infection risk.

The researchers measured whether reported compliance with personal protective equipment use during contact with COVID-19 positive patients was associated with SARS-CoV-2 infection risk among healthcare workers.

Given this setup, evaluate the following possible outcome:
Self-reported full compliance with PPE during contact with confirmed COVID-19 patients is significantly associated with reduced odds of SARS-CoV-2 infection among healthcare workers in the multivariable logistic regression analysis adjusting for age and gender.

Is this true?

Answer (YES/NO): NO